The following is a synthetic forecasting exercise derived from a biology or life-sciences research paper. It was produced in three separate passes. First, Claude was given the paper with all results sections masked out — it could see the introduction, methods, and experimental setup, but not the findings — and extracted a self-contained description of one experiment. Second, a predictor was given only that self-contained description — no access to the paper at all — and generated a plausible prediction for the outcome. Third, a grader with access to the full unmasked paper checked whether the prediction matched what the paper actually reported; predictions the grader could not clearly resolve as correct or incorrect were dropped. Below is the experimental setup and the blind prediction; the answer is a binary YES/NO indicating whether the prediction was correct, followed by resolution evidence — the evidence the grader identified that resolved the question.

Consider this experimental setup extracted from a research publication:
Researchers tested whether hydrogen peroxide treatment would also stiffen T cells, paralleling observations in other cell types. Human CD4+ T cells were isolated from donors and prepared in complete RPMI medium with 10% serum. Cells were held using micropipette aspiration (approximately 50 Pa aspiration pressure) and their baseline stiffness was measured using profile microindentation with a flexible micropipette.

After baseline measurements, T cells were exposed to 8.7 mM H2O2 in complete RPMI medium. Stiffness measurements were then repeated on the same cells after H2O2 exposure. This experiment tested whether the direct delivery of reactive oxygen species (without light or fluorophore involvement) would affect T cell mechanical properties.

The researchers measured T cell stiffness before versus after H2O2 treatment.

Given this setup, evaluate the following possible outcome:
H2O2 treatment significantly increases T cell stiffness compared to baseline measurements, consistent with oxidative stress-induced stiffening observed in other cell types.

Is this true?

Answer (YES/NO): YES